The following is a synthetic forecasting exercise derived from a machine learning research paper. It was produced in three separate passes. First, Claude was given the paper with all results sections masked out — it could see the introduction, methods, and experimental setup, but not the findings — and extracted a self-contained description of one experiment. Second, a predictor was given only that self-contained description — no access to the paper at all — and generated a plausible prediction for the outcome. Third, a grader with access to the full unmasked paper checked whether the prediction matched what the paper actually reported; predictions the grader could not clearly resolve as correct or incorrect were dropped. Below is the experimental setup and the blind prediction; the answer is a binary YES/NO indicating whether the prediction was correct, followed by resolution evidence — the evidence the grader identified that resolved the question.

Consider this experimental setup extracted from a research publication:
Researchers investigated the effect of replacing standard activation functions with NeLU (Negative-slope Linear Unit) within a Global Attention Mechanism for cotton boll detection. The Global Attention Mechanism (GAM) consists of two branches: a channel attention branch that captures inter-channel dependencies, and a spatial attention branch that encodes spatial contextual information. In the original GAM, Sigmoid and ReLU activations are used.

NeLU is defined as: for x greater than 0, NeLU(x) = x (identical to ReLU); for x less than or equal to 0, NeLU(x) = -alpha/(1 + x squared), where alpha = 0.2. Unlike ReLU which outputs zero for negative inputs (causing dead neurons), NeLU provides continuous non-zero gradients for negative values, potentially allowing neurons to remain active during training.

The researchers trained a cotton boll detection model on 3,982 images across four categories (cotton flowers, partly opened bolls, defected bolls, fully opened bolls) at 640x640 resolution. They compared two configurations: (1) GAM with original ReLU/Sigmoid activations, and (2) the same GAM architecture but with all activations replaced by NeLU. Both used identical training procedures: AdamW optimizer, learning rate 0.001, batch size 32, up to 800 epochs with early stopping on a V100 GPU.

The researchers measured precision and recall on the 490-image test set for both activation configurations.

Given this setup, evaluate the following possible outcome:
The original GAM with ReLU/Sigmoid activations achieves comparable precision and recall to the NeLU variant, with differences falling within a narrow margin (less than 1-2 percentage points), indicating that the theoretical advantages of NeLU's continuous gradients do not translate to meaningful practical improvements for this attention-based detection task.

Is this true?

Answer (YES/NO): NO